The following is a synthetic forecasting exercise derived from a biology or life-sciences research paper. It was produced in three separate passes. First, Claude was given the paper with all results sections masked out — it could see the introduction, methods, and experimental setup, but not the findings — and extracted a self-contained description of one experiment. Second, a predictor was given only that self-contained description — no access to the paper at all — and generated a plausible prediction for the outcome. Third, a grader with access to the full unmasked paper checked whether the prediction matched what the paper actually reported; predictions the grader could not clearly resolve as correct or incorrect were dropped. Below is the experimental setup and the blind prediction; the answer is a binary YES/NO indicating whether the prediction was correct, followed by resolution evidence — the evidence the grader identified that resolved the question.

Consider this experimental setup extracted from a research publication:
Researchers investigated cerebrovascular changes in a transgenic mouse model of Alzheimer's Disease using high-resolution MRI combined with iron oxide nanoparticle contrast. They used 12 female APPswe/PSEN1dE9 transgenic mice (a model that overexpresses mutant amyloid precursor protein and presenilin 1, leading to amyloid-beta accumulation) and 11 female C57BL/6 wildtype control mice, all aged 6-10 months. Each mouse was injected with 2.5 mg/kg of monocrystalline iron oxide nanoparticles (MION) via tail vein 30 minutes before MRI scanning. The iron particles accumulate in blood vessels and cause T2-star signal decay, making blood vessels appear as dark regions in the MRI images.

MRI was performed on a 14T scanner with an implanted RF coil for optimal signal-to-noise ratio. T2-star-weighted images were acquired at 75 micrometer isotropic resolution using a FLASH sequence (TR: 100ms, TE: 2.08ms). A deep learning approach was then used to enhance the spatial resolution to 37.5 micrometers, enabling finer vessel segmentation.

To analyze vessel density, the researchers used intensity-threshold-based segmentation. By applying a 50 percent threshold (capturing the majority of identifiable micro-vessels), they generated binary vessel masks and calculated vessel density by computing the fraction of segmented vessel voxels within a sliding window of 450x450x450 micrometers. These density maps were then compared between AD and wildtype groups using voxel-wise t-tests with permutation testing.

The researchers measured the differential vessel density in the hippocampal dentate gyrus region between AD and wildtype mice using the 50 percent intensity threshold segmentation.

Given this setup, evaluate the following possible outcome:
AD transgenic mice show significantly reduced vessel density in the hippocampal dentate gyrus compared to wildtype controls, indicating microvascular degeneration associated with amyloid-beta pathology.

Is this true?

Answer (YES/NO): NO